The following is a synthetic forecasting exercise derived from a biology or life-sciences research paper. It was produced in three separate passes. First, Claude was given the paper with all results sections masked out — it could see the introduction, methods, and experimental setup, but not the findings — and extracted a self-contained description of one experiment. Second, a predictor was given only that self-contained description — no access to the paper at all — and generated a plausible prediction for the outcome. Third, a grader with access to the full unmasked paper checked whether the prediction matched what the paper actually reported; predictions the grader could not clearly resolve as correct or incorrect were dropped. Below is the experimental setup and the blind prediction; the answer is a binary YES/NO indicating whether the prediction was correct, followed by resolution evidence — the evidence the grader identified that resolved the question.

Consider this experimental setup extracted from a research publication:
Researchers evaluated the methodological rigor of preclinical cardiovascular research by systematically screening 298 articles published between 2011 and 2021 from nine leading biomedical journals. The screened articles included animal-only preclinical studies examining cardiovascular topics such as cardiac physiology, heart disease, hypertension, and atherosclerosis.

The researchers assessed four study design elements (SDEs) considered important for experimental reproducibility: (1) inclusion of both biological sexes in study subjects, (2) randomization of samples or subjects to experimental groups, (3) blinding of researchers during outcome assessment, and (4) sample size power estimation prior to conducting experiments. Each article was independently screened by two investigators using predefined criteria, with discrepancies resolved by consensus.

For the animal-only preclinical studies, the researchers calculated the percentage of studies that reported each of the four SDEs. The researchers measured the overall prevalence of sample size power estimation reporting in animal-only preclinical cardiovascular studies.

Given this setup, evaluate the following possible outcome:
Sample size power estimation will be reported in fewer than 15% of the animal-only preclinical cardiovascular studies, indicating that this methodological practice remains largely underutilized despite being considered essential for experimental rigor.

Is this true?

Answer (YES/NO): YES